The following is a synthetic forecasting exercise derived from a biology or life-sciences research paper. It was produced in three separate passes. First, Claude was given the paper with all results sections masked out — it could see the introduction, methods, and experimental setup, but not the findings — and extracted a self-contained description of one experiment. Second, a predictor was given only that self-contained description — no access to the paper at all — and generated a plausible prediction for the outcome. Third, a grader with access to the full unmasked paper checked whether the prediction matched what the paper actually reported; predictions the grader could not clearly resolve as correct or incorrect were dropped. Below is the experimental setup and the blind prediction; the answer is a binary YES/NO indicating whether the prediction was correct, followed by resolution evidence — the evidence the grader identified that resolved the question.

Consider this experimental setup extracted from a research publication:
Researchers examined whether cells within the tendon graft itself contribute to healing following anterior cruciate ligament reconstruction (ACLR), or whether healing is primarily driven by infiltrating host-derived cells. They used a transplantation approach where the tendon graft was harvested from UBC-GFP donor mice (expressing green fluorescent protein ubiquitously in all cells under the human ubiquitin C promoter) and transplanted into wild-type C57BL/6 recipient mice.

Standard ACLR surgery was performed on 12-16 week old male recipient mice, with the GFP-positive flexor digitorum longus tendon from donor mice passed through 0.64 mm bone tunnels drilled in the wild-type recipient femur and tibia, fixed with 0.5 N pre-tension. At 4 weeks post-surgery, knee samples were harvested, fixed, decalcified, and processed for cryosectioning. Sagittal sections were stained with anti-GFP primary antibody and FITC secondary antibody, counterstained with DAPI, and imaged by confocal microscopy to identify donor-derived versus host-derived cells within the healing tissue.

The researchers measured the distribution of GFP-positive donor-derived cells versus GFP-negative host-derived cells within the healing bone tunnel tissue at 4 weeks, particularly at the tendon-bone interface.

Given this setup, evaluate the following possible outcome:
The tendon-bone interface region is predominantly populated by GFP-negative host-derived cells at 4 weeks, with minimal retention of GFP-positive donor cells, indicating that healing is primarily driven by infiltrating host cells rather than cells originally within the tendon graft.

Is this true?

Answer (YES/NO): NO